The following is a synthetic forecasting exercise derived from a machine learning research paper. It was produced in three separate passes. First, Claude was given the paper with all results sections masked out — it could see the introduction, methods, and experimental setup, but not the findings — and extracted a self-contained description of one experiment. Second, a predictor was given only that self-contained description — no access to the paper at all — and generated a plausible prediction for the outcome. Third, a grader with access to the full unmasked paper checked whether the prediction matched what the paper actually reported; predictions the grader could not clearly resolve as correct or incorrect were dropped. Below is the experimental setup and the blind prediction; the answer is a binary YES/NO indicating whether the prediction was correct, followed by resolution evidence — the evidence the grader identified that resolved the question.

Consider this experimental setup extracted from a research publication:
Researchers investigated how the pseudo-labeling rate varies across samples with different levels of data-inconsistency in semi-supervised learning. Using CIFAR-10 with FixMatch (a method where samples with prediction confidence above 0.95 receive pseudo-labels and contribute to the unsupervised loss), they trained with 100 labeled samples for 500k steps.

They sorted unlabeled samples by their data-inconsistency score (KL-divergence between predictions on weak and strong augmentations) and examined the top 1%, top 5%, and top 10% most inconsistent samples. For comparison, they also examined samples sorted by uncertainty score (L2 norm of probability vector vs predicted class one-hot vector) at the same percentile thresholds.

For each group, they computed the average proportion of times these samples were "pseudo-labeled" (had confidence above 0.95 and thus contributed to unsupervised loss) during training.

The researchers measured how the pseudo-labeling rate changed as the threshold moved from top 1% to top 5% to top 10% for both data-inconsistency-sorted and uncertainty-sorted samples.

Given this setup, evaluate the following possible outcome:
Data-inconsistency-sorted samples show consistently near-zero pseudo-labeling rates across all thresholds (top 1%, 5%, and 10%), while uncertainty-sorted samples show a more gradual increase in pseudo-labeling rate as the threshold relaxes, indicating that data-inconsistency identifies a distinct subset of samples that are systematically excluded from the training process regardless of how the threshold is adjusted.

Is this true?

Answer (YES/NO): NO